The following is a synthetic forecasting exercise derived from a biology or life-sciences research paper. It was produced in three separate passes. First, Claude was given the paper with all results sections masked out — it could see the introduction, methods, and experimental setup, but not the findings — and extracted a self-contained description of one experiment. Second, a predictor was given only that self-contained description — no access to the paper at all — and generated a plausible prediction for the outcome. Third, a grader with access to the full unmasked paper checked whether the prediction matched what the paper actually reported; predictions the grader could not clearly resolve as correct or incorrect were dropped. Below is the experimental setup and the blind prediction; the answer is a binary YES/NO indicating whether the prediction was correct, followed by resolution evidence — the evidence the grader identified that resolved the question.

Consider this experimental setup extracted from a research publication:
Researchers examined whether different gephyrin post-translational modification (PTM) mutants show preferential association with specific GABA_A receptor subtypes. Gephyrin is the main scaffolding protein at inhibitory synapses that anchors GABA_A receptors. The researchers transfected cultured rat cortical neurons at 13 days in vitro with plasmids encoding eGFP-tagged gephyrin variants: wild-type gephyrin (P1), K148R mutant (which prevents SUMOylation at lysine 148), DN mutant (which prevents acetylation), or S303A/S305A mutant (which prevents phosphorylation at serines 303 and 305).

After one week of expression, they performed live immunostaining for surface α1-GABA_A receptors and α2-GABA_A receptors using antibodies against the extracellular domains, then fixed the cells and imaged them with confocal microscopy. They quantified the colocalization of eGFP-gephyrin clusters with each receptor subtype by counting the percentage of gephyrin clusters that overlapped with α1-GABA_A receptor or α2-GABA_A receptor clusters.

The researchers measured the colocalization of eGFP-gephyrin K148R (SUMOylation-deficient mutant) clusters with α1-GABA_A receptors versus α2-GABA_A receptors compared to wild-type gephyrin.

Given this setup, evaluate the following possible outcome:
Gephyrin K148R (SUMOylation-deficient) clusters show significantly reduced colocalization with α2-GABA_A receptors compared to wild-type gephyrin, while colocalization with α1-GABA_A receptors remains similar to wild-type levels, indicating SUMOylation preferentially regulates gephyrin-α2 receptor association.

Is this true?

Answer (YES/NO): NO